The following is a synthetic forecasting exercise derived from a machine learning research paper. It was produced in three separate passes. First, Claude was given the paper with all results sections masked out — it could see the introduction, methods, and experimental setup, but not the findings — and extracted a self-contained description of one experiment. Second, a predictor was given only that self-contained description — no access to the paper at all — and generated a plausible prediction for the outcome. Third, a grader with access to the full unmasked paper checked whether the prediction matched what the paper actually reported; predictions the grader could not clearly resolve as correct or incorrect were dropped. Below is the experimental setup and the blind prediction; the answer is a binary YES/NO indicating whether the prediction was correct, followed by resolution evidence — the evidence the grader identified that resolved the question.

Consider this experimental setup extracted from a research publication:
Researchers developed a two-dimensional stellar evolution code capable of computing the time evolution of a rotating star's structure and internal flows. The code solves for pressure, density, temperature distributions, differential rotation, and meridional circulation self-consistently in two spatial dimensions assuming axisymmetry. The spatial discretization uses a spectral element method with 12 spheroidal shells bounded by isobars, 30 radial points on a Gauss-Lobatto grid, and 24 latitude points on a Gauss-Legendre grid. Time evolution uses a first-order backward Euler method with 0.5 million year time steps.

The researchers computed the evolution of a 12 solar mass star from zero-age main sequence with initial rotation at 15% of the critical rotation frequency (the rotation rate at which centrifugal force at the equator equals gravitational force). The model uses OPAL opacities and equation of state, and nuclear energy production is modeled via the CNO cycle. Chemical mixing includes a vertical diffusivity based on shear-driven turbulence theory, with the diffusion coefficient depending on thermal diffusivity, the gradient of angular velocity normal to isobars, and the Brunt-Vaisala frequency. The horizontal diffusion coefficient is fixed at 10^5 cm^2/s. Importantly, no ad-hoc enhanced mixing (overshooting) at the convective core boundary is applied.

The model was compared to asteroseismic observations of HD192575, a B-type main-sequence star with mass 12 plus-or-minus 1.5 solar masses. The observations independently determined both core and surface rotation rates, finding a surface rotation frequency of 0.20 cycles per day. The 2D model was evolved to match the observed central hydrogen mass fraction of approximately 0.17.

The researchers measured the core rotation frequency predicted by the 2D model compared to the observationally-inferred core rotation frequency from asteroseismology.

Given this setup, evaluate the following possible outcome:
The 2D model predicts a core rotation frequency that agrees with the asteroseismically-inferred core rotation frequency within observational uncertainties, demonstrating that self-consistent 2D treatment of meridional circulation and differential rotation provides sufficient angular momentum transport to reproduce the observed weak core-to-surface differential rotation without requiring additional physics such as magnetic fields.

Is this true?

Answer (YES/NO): NO